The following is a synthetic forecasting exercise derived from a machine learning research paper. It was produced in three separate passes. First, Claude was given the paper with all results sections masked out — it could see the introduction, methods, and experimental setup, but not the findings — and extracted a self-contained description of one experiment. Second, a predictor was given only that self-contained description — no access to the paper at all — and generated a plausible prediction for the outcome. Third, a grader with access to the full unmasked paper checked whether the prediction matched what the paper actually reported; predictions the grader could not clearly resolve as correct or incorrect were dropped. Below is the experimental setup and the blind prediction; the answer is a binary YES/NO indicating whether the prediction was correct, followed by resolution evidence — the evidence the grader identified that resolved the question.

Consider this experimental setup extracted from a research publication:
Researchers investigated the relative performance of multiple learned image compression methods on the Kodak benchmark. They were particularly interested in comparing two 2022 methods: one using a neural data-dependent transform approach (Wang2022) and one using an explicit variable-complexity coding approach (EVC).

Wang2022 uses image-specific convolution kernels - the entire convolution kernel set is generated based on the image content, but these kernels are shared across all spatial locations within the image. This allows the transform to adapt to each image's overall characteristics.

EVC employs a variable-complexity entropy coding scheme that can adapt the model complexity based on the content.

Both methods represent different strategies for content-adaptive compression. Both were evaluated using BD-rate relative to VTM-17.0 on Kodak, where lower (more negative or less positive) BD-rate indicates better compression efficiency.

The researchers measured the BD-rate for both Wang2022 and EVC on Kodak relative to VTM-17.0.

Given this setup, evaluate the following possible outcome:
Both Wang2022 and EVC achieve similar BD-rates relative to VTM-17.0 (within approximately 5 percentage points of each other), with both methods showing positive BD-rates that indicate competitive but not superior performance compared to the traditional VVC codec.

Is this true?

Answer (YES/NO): YES